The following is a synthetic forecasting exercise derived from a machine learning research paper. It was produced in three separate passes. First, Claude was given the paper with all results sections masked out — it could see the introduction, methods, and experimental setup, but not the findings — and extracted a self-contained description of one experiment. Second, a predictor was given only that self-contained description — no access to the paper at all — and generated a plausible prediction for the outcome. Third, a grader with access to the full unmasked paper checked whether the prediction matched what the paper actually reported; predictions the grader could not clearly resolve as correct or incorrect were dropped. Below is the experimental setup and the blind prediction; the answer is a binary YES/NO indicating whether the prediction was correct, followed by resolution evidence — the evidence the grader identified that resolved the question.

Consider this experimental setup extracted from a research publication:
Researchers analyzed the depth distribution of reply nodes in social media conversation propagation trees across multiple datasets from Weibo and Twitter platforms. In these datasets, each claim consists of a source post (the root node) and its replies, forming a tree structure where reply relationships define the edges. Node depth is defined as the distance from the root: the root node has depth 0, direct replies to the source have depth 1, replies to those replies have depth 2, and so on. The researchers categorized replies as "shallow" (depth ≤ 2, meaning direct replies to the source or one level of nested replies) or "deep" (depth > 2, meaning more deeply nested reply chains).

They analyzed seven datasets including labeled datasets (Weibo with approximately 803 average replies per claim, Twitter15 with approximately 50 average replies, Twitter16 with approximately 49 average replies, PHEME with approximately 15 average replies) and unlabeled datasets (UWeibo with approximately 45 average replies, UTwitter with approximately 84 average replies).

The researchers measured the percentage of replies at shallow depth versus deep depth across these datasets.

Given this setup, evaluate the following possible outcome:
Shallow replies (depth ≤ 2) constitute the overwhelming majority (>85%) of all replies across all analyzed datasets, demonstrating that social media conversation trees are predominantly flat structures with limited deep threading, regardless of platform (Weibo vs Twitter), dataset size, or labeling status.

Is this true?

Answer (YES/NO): NO